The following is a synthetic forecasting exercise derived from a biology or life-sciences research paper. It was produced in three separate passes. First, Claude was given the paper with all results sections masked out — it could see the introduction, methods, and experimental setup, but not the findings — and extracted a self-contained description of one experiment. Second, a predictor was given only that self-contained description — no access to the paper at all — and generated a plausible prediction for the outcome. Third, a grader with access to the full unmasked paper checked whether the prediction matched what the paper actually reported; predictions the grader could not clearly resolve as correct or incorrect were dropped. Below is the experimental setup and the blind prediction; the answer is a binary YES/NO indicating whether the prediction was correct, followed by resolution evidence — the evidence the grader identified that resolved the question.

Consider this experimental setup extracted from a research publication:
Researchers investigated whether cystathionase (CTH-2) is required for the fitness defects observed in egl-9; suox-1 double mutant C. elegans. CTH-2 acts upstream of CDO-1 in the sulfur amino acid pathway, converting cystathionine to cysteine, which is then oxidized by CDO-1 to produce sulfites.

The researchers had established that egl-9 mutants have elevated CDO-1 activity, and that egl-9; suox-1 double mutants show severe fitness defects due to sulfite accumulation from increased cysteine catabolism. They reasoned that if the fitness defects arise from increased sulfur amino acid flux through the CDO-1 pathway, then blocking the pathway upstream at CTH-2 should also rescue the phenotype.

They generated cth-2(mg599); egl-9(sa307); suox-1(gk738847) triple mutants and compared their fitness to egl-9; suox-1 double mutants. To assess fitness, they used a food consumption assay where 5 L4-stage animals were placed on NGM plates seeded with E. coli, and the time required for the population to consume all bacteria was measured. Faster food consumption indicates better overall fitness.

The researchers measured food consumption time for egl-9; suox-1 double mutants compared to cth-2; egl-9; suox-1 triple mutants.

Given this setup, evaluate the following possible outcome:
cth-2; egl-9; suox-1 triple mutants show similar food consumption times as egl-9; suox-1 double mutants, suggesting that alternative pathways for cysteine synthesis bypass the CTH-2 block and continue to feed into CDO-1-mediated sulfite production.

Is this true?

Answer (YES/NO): NO